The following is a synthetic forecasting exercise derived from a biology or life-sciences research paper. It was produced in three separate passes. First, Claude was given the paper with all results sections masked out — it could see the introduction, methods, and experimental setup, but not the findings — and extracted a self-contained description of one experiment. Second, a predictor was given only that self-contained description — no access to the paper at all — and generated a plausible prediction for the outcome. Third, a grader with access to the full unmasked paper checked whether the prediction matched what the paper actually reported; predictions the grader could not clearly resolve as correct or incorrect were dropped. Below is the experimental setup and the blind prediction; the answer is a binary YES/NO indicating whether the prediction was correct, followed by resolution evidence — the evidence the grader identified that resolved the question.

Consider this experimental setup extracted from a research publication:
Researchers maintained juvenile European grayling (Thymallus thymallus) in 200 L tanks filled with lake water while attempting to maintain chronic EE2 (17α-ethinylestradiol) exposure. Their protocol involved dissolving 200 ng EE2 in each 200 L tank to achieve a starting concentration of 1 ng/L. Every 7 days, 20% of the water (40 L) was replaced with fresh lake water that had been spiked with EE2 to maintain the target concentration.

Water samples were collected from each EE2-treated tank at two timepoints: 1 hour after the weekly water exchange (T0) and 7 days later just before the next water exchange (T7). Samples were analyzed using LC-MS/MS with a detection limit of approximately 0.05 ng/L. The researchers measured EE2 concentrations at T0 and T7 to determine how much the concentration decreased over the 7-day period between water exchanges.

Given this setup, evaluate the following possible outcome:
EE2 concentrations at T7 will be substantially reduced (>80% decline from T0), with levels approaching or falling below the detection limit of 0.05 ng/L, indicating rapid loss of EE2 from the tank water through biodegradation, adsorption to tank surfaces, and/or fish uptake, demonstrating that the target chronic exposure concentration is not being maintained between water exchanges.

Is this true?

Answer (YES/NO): NO